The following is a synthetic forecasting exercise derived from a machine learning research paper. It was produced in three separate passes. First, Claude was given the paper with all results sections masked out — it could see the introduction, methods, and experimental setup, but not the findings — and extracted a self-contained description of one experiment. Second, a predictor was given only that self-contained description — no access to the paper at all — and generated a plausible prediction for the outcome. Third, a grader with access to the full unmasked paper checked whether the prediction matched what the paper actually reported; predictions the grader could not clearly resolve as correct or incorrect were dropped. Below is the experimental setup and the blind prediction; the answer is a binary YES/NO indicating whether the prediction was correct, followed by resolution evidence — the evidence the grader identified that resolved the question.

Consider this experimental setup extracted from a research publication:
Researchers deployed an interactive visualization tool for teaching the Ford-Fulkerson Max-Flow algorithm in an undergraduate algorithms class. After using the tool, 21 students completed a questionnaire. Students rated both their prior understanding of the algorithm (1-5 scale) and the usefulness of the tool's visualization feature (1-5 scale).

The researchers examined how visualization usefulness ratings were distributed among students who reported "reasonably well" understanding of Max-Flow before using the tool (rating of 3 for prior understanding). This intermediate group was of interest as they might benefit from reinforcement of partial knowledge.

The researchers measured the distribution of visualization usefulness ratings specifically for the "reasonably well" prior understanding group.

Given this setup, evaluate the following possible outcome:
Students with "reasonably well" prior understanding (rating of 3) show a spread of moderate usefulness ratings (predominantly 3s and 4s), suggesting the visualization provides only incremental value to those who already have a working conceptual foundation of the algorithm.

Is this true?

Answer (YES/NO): NO